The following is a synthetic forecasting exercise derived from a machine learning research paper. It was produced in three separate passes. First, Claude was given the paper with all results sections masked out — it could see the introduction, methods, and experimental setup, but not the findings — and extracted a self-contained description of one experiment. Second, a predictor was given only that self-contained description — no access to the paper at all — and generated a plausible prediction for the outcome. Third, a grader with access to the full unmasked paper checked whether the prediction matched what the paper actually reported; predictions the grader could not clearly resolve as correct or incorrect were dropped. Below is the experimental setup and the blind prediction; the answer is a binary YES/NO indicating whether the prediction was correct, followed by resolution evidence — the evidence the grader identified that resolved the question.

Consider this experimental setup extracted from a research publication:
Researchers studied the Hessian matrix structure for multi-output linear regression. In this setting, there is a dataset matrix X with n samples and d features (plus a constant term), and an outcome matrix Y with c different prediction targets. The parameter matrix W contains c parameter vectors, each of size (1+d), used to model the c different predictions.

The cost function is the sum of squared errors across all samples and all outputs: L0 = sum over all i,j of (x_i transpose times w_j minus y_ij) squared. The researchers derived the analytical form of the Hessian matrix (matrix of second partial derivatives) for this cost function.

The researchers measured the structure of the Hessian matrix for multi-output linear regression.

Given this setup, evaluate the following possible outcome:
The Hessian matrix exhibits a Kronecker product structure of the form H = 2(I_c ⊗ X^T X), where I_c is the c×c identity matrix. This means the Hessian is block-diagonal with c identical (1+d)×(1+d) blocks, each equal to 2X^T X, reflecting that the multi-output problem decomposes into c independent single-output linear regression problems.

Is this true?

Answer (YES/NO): YES